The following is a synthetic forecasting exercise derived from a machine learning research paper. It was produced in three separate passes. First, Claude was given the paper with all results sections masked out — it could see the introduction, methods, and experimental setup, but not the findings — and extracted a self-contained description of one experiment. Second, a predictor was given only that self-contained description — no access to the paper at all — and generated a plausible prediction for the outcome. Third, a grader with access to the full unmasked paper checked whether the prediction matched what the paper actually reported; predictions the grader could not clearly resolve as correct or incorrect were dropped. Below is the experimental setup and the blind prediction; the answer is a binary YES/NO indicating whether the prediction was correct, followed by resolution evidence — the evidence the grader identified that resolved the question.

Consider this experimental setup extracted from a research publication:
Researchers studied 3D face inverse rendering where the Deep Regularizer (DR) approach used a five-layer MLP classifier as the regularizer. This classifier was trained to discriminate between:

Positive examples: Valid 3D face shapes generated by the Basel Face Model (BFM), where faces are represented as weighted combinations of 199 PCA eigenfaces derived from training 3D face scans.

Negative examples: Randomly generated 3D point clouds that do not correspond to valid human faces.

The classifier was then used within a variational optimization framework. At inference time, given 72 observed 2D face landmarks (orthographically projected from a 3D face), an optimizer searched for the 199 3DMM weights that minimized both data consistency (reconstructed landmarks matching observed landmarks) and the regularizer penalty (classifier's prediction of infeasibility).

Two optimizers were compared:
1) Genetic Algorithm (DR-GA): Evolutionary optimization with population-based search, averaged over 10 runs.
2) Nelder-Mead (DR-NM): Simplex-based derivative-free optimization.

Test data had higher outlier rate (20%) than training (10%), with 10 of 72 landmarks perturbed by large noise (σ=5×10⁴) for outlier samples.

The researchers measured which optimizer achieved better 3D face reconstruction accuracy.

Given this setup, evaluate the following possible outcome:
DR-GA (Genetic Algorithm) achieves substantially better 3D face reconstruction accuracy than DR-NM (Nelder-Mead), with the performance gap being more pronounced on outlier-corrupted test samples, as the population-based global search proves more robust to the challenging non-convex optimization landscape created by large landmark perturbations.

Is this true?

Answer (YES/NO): NO